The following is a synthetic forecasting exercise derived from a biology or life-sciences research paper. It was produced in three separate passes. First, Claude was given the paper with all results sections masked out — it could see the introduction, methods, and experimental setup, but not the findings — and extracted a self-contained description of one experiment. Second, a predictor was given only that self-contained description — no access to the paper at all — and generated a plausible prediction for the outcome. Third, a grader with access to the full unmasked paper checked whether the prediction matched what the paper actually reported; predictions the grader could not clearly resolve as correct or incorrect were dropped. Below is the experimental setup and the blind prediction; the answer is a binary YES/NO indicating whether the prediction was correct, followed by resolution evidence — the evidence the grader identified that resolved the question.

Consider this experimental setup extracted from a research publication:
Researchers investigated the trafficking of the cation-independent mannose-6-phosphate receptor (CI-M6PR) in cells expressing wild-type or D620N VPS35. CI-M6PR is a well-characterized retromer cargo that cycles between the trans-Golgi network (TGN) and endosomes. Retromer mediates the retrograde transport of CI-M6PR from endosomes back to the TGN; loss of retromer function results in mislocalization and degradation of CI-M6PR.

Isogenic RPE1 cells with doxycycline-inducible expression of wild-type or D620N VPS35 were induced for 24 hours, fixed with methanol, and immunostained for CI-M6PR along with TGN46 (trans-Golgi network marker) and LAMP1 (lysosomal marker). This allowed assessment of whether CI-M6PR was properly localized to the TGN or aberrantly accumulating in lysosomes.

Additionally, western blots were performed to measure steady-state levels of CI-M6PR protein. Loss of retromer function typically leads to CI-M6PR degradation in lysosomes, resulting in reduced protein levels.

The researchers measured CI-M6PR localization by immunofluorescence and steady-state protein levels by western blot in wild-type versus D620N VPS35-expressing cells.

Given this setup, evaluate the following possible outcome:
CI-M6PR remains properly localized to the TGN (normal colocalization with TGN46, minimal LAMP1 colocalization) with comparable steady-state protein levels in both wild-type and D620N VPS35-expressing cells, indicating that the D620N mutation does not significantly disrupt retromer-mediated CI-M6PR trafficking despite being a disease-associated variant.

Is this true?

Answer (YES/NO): YES